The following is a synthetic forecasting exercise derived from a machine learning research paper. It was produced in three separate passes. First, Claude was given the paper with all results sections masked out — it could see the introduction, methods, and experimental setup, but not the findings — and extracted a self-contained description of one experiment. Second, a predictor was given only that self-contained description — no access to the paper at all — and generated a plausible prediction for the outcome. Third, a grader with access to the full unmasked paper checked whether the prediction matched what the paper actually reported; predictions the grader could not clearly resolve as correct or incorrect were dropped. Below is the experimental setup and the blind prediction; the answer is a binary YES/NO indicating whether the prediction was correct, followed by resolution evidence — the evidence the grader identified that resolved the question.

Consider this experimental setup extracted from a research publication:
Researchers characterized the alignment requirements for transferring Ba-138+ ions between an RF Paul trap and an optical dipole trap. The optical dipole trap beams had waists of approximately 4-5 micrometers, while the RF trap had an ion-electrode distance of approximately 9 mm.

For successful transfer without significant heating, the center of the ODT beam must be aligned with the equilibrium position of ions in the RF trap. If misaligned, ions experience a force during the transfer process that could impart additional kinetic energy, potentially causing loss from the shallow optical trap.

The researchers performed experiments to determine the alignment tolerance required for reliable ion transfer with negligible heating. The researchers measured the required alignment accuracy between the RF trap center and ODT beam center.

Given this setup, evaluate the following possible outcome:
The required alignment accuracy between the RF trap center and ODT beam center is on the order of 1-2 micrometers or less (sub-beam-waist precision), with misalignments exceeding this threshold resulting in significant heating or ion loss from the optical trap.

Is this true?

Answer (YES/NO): YES